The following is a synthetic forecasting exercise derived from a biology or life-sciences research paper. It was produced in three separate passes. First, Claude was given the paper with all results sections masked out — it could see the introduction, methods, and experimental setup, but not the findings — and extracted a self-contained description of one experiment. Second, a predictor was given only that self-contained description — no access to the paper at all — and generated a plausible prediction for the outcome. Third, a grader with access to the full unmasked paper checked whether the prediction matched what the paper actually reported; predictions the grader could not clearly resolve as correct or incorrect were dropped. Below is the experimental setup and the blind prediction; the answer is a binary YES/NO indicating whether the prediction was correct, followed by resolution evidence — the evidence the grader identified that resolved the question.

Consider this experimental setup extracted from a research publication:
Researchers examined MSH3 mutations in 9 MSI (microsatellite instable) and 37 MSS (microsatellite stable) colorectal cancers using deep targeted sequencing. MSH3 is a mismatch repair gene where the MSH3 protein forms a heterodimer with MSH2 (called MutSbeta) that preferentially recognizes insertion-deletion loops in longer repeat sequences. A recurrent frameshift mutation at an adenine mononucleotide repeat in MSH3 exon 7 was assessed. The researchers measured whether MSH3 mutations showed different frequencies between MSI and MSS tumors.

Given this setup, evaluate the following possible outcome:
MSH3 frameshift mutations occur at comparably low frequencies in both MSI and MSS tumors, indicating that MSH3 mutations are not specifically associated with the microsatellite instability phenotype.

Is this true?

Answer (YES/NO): NO